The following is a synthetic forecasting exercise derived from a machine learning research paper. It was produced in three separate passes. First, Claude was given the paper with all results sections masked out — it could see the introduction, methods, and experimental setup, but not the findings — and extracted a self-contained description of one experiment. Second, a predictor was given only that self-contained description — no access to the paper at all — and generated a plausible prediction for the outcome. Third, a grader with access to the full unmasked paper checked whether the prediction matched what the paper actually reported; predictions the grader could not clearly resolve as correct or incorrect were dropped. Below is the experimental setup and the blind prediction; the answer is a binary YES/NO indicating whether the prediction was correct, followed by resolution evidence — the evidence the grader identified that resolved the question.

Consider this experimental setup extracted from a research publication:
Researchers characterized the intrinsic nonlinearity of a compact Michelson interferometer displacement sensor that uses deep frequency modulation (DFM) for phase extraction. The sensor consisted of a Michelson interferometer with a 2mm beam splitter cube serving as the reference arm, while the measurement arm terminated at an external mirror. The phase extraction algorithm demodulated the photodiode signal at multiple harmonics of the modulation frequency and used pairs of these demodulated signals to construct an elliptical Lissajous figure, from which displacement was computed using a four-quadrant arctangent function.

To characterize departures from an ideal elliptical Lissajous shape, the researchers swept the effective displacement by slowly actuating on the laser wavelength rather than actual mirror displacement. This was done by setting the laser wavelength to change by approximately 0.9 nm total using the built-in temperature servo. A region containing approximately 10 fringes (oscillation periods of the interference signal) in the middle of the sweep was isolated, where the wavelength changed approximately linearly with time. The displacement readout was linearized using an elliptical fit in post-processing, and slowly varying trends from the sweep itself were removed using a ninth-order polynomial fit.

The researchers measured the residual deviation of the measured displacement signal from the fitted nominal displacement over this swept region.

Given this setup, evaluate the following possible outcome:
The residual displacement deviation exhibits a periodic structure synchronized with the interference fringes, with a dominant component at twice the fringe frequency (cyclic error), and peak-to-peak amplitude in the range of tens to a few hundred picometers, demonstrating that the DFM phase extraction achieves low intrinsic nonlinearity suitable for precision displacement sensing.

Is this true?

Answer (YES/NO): NO